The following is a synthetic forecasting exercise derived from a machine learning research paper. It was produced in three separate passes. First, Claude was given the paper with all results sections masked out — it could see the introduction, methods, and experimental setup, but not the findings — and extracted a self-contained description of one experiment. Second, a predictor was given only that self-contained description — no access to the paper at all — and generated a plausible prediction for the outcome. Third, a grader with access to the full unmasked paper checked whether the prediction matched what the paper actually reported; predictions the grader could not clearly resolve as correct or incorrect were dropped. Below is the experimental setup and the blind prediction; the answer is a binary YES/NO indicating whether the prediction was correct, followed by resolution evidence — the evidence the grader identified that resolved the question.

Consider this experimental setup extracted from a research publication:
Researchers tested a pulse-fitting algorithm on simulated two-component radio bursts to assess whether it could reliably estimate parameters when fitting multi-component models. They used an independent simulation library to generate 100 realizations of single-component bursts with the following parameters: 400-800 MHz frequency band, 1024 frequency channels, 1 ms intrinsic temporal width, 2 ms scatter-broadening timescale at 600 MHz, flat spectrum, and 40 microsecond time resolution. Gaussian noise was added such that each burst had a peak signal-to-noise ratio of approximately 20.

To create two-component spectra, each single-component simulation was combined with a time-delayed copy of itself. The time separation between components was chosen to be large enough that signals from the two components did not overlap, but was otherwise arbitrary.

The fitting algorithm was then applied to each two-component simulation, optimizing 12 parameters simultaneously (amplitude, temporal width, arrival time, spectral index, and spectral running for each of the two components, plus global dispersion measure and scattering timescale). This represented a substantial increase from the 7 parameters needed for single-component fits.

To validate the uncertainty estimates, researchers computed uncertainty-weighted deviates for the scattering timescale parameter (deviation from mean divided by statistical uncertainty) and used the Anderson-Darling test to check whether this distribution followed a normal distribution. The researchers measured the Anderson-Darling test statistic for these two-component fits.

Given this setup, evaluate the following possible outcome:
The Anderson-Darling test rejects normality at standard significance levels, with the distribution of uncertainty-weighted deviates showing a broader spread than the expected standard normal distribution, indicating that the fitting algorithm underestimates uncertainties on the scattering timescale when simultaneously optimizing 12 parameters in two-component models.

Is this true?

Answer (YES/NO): NO